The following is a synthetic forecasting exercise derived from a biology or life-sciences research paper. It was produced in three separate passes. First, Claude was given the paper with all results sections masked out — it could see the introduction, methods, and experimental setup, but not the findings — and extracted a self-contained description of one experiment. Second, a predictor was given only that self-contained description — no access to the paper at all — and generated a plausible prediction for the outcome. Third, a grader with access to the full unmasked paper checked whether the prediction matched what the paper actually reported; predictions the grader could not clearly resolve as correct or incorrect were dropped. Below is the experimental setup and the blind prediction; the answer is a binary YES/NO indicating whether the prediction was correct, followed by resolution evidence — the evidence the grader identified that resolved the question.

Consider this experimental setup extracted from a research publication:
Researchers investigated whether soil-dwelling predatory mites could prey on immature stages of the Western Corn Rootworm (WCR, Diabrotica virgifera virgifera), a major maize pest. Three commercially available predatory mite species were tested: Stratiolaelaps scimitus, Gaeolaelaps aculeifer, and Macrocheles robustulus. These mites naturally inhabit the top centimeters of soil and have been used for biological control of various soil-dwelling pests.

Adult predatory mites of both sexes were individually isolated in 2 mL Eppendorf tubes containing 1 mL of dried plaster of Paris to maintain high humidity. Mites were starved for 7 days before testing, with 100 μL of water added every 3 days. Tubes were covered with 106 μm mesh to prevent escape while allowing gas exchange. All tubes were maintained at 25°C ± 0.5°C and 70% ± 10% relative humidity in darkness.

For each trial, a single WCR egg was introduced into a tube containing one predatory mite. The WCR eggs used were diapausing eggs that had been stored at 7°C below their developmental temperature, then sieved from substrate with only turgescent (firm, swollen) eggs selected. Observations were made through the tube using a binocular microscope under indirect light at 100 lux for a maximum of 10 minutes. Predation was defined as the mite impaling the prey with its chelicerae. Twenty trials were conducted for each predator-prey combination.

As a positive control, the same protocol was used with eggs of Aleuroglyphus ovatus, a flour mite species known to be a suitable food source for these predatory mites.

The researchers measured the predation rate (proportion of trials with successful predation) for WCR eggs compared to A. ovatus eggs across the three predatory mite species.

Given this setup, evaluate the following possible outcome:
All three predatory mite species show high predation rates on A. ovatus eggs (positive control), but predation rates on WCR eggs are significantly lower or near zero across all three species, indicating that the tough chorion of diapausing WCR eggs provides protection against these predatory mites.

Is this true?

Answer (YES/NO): NO